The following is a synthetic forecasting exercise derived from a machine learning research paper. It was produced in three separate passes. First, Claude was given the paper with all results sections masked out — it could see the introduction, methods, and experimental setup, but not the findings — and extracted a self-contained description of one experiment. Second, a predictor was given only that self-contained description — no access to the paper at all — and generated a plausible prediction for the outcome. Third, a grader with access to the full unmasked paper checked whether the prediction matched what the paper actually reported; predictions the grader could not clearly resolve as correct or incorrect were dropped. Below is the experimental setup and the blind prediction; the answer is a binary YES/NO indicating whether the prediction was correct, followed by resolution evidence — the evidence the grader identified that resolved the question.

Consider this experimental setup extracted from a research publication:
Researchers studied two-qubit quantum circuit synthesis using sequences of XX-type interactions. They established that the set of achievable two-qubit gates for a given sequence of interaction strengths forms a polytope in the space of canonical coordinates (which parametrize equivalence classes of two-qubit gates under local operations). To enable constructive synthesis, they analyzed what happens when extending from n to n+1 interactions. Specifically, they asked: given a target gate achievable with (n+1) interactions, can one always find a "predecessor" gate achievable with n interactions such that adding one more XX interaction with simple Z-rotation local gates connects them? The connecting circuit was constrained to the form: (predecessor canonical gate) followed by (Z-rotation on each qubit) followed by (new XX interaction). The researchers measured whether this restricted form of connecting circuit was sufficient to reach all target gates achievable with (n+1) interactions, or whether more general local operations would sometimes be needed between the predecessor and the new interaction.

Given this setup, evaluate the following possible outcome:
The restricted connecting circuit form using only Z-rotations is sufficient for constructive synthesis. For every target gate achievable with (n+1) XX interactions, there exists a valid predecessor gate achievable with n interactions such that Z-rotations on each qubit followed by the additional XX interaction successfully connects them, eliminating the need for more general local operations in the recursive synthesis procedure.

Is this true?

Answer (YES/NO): YES